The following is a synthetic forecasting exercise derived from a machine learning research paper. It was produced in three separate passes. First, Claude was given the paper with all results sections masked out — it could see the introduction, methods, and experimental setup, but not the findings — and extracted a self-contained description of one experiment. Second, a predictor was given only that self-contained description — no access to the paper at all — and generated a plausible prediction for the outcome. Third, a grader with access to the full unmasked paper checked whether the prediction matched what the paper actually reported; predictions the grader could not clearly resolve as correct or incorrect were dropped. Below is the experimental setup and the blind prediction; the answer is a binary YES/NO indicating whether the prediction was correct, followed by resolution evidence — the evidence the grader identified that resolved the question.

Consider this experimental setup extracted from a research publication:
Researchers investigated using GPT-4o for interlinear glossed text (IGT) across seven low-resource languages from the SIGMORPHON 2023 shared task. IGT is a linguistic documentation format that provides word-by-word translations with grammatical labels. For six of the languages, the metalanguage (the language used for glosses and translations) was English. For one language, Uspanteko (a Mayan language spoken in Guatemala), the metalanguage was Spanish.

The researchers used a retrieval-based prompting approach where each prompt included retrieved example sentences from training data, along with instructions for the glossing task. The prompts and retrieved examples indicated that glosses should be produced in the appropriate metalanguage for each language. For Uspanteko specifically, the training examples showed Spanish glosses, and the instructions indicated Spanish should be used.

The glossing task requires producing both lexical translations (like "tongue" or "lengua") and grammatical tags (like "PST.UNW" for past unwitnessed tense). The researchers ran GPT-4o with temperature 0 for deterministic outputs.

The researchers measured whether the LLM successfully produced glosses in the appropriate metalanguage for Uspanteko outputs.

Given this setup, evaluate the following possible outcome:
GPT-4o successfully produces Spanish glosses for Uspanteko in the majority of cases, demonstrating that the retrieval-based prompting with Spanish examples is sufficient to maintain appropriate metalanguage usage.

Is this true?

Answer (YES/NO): NO